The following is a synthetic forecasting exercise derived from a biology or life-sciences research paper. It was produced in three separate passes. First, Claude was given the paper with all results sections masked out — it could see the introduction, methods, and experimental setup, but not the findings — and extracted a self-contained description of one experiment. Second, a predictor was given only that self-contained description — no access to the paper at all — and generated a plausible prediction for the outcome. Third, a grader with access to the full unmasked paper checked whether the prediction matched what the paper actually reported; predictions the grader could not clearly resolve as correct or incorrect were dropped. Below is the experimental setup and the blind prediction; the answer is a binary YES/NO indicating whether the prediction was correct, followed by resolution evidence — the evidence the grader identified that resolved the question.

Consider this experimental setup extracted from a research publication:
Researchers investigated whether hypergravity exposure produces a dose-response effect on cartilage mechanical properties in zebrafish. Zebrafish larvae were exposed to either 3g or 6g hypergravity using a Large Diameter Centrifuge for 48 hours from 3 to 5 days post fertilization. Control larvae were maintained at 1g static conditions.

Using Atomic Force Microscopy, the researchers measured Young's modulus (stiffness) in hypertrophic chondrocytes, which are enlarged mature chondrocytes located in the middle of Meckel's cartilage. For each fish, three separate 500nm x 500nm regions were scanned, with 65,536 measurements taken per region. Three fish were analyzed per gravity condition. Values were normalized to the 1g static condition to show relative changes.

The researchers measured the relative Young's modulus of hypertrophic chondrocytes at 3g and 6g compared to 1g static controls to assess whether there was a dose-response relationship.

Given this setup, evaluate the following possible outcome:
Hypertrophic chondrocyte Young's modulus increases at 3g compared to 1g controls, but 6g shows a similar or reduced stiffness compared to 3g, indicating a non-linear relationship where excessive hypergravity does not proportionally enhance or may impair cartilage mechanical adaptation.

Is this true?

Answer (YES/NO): NO